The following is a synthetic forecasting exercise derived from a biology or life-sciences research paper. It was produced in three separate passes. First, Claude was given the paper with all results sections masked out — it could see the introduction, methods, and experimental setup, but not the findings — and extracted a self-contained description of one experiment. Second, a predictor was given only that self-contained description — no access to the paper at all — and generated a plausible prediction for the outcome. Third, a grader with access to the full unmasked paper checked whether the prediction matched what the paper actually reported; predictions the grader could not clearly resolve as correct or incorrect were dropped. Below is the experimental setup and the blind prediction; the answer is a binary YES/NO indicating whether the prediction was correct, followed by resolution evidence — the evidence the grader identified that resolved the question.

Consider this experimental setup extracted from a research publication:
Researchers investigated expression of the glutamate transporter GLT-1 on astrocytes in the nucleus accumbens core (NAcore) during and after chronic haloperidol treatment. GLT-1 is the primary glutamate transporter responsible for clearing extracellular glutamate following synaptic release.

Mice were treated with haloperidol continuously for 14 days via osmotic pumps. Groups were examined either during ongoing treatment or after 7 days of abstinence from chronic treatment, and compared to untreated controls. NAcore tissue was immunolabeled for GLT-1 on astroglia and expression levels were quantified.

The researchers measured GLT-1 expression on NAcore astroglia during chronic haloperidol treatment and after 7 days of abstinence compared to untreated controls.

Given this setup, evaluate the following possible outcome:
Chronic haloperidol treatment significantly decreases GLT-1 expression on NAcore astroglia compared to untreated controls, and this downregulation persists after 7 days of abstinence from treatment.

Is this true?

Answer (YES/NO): NO